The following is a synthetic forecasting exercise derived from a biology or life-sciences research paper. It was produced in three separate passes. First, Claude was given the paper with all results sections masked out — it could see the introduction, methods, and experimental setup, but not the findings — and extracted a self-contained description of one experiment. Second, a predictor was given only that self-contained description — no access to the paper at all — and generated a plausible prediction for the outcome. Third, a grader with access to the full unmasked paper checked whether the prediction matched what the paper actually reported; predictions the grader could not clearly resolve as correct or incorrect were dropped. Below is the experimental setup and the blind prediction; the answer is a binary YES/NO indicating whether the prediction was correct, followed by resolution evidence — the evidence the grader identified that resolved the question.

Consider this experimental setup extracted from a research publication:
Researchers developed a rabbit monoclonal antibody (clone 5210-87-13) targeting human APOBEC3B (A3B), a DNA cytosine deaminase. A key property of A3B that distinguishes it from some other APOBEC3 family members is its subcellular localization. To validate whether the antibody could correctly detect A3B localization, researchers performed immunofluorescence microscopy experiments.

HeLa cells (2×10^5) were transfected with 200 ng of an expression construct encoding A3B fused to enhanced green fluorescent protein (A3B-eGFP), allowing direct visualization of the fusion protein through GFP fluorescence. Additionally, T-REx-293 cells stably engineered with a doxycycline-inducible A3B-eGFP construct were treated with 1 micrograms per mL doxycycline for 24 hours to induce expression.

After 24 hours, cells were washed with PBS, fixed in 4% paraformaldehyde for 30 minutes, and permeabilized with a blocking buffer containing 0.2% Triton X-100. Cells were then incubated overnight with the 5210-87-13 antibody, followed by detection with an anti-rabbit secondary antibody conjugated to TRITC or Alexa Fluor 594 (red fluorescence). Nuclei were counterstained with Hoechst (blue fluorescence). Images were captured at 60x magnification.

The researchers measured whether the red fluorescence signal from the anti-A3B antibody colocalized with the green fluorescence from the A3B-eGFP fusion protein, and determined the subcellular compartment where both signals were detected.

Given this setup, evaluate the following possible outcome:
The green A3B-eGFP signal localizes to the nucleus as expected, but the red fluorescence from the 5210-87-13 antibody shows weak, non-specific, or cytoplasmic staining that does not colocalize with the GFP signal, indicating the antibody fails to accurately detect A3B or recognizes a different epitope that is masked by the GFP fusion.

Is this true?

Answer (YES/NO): NO